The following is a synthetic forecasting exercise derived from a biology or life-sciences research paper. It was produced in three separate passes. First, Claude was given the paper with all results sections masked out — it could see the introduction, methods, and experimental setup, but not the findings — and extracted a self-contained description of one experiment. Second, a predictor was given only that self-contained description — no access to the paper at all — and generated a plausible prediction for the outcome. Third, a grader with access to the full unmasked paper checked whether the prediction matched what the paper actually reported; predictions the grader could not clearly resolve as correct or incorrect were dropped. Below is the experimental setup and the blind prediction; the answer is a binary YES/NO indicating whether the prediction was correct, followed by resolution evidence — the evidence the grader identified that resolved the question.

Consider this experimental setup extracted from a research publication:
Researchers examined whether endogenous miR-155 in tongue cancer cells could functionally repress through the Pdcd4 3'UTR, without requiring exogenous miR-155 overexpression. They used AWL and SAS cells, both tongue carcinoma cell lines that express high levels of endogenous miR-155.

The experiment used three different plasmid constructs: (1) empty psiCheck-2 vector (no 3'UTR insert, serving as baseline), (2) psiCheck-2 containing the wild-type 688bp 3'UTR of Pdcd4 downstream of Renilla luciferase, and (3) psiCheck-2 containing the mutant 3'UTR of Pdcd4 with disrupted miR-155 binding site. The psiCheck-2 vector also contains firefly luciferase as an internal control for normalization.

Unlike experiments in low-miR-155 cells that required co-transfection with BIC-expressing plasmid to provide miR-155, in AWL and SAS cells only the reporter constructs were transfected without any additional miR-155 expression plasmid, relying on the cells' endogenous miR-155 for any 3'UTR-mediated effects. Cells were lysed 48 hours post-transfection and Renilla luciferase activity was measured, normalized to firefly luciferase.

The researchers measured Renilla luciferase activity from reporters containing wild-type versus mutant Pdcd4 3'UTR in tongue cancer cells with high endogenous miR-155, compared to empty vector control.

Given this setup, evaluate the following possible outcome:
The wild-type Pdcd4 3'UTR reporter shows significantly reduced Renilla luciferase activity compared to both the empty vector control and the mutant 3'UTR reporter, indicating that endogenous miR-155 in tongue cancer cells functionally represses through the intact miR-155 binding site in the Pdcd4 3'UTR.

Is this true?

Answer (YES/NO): YES